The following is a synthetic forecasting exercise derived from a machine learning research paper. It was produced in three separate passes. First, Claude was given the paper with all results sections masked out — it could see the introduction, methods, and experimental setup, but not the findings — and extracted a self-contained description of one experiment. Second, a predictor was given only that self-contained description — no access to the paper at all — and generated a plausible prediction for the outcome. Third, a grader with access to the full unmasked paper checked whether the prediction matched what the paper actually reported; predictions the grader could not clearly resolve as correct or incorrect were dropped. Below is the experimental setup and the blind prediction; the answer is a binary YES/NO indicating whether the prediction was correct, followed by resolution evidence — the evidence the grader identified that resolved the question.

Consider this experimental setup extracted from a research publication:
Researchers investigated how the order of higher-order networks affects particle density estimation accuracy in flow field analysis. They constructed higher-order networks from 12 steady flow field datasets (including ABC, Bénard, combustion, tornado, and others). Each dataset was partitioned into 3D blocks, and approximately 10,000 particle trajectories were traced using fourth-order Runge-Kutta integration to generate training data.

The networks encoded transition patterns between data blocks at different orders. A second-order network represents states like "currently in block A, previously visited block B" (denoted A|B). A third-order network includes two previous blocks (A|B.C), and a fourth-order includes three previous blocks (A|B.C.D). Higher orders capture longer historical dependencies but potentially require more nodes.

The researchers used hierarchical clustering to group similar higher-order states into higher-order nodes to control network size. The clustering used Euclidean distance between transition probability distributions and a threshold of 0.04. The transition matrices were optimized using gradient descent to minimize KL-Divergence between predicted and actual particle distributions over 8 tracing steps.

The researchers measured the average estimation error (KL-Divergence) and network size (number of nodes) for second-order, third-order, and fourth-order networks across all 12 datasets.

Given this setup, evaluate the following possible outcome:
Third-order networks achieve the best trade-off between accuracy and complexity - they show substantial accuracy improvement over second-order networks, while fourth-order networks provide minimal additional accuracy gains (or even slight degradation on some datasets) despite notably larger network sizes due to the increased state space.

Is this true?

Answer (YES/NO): NO